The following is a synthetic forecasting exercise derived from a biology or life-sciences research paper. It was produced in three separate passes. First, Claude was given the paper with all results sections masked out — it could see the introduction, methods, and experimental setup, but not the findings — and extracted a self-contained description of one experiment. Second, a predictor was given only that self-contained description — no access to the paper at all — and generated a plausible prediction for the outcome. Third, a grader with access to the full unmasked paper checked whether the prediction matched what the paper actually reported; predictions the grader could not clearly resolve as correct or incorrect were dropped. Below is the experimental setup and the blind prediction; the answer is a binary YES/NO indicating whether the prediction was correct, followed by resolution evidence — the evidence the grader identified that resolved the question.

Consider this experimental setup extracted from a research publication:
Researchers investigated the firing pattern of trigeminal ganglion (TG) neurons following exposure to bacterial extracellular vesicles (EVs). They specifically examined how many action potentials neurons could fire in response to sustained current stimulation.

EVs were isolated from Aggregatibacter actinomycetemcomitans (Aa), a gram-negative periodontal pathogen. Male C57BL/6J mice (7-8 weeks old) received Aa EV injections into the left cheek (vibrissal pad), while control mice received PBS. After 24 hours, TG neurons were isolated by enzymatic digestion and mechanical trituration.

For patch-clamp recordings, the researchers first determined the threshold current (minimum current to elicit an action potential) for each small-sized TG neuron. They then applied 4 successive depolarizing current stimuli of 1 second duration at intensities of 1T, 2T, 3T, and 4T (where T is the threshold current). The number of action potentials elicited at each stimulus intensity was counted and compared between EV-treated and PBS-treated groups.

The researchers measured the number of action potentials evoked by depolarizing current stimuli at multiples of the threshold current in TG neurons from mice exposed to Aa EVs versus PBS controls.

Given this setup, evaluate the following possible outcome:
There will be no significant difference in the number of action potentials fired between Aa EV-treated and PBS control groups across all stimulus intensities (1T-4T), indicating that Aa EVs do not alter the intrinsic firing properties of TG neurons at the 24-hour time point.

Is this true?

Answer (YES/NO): NO